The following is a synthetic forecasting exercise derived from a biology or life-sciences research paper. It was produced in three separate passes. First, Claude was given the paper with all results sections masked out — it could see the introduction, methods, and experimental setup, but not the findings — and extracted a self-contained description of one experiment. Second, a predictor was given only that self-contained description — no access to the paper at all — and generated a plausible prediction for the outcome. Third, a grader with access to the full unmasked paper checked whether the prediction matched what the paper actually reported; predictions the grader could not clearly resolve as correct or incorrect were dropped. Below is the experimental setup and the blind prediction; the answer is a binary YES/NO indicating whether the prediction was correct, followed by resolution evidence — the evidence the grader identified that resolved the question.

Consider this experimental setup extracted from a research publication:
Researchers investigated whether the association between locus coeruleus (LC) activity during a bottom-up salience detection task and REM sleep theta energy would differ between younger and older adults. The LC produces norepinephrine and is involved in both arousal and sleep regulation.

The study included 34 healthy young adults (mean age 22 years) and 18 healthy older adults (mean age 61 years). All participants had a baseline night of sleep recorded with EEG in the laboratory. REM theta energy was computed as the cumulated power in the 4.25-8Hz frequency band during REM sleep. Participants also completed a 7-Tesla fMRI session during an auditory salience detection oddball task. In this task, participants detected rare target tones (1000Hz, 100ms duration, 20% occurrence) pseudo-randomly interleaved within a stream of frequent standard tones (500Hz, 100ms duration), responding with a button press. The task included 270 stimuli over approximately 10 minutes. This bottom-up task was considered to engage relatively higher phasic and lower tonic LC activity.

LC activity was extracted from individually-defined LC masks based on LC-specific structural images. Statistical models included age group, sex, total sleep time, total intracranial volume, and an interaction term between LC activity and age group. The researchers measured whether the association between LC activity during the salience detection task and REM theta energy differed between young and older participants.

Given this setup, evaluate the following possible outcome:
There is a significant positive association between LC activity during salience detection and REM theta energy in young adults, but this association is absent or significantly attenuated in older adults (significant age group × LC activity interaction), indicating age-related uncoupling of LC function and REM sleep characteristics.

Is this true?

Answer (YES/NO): NO